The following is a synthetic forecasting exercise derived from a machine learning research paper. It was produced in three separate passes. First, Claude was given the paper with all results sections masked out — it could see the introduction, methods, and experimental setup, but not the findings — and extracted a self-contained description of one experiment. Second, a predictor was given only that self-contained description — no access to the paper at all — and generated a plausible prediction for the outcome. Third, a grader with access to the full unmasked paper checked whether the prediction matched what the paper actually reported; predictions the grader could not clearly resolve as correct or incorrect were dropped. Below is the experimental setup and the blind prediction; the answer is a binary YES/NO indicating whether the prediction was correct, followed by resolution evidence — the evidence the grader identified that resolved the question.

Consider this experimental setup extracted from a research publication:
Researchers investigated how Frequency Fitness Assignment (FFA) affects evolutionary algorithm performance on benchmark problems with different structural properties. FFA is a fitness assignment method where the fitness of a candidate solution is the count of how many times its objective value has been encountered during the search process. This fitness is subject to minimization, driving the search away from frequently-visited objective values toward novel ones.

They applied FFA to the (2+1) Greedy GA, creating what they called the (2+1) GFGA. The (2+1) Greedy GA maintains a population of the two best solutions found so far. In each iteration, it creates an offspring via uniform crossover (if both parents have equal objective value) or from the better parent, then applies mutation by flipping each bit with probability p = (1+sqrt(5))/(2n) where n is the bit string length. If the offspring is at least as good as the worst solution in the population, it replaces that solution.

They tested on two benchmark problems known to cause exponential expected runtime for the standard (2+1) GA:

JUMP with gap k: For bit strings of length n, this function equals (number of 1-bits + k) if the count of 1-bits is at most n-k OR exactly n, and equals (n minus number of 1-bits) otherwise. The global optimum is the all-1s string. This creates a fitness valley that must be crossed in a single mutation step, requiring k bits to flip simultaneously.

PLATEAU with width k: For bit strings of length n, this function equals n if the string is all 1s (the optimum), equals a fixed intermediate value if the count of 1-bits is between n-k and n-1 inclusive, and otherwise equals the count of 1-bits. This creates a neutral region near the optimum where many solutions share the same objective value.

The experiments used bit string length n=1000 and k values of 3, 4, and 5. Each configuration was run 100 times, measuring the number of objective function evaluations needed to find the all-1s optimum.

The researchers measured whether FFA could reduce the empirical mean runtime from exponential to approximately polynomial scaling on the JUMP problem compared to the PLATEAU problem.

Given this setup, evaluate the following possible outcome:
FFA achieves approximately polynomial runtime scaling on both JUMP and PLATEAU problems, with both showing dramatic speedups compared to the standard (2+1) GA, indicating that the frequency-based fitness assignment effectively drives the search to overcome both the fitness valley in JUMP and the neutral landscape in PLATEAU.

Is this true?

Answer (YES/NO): NO